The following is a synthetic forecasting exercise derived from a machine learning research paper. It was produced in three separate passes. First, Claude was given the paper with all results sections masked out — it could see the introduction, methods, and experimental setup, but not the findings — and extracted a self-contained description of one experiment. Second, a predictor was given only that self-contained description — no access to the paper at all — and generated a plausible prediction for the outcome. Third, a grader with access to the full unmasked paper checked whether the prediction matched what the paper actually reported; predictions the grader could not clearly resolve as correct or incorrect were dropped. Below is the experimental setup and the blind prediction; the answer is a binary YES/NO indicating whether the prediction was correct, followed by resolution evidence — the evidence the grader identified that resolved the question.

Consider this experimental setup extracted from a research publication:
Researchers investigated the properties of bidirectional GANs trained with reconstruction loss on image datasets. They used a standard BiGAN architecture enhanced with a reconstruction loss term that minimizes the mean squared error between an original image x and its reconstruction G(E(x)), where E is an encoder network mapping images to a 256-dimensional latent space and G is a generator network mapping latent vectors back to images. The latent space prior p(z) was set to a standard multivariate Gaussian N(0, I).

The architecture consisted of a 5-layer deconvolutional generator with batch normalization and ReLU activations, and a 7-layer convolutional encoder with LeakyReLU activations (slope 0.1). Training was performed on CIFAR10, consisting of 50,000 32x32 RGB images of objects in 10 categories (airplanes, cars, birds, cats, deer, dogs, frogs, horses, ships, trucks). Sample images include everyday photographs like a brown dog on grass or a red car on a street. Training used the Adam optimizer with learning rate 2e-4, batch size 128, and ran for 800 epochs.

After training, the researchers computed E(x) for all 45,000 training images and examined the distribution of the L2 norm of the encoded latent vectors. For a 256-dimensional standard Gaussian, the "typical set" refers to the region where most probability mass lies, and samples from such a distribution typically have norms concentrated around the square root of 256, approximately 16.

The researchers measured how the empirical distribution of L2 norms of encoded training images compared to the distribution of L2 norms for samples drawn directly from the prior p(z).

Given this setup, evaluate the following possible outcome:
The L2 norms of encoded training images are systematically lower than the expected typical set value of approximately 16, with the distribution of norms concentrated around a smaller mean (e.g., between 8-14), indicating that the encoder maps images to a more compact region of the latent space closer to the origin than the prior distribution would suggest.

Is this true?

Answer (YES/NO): NO